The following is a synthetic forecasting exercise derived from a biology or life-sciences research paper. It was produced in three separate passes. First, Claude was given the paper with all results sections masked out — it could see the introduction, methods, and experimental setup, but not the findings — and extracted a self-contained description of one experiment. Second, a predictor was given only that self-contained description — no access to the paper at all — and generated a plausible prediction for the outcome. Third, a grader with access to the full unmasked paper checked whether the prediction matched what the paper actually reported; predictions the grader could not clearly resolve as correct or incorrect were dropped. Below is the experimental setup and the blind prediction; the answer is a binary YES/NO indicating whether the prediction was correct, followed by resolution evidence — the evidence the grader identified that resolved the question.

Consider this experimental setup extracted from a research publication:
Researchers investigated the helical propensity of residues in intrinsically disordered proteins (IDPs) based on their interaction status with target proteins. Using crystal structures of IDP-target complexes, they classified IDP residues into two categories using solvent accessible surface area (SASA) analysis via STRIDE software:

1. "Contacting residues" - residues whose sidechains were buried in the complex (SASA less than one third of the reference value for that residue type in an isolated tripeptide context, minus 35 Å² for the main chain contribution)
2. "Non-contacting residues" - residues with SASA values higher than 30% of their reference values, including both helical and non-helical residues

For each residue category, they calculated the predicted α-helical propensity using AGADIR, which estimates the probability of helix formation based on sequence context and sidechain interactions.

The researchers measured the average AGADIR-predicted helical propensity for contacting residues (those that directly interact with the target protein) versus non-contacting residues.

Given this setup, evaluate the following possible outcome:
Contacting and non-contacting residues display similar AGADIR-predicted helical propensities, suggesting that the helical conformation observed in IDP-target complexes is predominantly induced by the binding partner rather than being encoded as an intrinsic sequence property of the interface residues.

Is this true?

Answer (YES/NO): NO